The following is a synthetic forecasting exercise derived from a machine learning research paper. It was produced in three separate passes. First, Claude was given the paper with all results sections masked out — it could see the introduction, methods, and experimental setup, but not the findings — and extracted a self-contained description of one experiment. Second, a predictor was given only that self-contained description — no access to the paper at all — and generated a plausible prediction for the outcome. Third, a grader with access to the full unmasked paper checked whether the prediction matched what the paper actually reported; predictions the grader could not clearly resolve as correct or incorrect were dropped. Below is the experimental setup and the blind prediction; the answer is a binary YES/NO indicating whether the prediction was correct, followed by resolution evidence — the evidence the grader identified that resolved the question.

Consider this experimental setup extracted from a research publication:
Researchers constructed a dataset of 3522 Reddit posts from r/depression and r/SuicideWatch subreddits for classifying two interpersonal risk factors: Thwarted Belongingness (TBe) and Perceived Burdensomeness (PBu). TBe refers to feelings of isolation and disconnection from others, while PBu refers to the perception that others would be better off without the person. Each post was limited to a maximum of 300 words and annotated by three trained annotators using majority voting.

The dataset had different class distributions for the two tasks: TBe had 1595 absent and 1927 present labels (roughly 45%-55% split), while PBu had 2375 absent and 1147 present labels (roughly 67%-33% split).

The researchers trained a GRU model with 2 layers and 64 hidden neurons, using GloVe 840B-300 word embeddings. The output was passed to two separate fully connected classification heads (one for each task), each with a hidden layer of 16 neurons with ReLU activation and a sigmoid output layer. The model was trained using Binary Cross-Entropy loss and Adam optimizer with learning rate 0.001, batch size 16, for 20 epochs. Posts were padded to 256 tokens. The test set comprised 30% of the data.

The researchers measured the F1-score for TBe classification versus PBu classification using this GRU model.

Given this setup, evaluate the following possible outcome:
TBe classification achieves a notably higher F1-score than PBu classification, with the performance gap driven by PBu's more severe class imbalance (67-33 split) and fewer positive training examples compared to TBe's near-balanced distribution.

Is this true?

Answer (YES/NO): YES